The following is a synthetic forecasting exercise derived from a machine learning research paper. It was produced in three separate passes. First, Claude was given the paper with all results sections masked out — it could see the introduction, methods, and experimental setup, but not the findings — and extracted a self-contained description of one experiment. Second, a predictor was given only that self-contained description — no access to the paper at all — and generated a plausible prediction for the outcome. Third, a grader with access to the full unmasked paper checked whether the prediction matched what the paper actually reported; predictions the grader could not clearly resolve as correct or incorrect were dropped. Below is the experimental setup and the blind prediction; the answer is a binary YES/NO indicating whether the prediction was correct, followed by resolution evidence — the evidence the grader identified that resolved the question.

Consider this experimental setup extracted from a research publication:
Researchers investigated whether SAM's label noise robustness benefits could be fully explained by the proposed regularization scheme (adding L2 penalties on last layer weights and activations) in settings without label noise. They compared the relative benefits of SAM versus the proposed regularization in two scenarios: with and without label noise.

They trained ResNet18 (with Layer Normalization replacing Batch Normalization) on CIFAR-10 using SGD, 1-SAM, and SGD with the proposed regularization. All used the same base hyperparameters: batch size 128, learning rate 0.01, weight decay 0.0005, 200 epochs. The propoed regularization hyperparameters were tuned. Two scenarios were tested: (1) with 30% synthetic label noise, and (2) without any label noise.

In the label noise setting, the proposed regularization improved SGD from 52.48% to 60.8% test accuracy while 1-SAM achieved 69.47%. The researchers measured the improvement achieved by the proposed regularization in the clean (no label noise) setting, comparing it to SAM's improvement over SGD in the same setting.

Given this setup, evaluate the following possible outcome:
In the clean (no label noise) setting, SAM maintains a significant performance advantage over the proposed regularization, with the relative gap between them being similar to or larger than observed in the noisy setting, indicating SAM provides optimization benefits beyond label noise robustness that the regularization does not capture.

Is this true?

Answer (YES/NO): YES